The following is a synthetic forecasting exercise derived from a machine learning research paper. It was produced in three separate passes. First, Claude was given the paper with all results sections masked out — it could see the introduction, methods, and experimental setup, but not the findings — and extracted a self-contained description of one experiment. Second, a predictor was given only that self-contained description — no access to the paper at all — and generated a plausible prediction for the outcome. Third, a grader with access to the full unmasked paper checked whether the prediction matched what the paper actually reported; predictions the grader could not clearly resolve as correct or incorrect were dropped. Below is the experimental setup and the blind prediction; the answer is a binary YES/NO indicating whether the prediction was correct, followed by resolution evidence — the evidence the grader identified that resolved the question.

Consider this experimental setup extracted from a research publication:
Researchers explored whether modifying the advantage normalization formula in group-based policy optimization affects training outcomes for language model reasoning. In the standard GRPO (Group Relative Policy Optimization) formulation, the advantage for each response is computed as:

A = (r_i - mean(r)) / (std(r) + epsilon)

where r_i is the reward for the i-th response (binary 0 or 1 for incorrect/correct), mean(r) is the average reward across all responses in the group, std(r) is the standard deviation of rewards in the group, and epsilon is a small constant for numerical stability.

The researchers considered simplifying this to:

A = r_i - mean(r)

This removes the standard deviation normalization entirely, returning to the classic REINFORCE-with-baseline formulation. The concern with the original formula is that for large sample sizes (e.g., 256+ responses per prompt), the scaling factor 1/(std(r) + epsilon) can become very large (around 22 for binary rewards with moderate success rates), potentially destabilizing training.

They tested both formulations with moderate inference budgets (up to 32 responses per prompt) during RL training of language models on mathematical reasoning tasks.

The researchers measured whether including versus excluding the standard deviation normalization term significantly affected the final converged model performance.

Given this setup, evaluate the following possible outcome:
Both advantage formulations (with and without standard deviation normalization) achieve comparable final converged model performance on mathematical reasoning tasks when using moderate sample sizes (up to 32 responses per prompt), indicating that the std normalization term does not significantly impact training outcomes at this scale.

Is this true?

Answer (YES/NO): YES